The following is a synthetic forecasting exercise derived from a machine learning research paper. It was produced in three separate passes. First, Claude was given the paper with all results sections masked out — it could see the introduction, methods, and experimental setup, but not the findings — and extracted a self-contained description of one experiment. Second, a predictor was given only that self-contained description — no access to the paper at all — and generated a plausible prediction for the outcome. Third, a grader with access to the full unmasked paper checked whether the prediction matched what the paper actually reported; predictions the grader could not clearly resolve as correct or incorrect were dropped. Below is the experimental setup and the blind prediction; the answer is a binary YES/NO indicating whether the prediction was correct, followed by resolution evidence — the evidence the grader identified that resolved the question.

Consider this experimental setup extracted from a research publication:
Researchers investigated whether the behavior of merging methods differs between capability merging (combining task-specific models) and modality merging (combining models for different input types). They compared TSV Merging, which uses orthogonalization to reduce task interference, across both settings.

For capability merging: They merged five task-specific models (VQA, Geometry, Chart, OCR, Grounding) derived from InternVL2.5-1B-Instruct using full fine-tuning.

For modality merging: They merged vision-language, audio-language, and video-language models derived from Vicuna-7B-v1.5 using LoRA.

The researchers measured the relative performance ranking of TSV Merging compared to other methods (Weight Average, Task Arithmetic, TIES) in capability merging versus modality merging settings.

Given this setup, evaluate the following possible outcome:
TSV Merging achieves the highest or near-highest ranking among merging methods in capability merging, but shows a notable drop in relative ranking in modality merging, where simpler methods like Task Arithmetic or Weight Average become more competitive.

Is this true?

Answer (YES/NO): NO